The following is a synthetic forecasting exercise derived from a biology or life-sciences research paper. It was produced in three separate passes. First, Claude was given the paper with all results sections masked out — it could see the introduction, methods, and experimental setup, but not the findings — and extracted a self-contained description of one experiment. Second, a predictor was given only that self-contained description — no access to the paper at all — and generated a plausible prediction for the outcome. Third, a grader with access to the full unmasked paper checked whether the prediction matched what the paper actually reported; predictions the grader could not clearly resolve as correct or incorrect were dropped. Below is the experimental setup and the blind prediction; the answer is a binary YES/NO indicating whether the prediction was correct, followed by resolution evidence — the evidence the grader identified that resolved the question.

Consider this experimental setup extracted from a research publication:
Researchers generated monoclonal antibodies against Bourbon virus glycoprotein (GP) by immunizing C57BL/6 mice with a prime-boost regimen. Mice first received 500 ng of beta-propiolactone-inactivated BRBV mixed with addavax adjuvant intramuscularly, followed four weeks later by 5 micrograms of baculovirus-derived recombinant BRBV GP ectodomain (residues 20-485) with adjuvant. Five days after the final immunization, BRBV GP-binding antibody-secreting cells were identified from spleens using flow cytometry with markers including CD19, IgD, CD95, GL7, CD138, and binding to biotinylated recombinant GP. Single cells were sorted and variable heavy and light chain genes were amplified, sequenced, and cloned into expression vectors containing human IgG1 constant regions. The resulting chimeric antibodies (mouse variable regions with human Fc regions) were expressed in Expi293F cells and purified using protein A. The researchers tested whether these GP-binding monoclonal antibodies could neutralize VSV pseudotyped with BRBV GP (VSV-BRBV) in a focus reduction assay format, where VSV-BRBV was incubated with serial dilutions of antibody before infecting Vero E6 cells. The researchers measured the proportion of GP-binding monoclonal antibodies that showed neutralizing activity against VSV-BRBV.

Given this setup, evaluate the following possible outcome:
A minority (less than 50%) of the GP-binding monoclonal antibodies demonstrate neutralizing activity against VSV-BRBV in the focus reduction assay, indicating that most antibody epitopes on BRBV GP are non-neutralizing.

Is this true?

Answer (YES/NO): YES